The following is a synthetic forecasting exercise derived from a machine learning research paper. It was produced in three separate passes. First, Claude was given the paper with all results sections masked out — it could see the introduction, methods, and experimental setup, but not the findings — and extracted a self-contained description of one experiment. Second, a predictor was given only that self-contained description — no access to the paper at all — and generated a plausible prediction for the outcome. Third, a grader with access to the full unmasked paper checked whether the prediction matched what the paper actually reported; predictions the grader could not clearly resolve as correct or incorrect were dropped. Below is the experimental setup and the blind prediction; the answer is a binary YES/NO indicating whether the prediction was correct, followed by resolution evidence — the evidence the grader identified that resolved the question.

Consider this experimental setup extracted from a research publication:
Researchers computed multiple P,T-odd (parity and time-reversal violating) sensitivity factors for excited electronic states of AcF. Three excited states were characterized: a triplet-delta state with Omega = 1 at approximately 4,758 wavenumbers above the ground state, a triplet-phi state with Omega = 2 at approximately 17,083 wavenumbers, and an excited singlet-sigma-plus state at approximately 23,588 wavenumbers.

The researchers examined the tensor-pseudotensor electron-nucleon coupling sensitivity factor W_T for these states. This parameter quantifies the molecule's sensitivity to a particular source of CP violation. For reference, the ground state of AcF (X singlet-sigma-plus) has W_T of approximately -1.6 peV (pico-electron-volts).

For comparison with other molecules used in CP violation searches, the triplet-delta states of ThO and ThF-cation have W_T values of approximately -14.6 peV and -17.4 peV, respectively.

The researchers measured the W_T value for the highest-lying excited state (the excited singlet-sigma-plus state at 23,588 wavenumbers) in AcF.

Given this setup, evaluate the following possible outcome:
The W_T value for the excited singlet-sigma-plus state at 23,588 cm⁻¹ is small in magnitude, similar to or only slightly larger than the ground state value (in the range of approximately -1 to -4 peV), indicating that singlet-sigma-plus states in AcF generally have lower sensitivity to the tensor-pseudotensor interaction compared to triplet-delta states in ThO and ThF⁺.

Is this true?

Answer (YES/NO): NO